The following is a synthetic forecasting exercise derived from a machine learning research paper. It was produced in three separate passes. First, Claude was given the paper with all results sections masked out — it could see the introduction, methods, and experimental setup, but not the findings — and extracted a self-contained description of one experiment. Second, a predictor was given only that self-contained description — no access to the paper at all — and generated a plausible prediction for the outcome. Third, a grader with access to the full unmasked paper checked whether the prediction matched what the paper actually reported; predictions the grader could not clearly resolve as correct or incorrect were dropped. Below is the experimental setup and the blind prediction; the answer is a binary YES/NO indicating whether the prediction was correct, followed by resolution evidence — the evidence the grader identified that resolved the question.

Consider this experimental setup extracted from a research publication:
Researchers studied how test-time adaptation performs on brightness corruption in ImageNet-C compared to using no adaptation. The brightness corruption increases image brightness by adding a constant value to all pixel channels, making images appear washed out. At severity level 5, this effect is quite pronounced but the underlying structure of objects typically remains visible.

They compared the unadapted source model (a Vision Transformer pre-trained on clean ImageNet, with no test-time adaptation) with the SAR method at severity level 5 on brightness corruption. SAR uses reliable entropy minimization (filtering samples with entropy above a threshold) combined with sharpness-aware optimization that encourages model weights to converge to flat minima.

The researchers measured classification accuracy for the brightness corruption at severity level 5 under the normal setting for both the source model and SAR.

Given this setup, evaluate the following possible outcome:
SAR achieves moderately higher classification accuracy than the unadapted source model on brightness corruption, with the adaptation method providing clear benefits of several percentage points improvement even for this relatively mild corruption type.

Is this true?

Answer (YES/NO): NO